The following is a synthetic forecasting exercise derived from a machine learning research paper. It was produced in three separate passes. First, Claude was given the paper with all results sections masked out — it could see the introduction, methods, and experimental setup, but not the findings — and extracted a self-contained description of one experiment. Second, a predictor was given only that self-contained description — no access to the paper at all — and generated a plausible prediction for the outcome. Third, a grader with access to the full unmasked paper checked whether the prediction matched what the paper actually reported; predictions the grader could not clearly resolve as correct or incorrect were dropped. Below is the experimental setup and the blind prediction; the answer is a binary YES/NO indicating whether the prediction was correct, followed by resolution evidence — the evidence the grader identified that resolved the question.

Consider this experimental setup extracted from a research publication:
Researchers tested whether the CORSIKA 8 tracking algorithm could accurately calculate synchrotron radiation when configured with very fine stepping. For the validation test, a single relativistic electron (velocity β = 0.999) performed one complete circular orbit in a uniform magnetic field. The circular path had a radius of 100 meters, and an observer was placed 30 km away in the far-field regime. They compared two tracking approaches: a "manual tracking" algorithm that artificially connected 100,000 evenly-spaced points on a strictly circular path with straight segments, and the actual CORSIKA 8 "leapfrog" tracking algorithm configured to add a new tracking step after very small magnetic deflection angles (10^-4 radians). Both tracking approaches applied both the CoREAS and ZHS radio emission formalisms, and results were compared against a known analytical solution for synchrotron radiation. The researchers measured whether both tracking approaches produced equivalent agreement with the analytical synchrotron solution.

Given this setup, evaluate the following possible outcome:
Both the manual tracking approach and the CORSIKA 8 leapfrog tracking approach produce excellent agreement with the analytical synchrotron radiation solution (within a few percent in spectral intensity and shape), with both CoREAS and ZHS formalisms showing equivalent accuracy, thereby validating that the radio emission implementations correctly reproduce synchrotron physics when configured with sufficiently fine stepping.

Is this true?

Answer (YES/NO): YES